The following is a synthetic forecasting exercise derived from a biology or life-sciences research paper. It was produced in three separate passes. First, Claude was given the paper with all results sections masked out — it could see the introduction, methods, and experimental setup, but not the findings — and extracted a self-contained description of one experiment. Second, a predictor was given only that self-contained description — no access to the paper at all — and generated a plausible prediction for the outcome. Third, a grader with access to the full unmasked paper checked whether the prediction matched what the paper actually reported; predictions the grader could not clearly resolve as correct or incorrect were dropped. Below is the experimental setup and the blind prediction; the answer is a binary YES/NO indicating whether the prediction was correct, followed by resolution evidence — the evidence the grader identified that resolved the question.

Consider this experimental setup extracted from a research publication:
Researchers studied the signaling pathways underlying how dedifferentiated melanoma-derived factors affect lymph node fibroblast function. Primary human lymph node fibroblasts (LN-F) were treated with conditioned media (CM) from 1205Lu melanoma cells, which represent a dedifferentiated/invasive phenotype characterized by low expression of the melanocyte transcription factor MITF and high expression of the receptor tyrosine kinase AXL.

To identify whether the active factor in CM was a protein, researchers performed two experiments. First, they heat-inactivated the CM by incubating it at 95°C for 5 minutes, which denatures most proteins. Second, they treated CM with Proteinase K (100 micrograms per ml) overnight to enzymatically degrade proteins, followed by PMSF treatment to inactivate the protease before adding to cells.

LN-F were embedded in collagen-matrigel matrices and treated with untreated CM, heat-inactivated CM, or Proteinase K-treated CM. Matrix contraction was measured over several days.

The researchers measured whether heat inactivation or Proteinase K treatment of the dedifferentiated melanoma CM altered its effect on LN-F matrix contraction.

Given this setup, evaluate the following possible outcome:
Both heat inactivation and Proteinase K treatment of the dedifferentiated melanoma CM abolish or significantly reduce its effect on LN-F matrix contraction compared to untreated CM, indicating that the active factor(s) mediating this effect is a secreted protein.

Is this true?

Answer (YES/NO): YES